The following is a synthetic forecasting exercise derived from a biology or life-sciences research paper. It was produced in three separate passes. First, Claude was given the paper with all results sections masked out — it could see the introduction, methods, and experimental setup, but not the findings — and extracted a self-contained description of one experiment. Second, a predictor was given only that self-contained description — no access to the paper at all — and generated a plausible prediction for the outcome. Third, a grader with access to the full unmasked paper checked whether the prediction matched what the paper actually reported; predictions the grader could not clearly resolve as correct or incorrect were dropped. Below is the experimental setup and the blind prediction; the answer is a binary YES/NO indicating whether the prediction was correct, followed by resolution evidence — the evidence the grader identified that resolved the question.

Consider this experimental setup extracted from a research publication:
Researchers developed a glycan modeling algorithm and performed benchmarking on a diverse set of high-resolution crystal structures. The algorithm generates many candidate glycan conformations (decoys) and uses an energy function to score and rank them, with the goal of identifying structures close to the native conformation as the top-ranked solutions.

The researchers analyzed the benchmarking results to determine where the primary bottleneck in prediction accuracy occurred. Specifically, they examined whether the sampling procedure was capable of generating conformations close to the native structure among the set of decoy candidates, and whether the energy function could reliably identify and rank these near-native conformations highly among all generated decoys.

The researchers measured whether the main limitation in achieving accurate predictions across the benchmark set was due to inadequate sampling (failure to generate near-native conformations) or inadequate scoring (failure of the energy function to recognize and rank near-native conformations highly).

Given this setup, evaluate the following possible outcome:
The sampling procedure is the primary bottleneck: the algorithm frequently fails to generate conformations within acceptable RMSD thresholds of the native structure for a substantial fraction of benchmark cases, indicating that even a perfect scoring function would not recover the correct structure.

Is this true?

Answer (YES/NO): NO